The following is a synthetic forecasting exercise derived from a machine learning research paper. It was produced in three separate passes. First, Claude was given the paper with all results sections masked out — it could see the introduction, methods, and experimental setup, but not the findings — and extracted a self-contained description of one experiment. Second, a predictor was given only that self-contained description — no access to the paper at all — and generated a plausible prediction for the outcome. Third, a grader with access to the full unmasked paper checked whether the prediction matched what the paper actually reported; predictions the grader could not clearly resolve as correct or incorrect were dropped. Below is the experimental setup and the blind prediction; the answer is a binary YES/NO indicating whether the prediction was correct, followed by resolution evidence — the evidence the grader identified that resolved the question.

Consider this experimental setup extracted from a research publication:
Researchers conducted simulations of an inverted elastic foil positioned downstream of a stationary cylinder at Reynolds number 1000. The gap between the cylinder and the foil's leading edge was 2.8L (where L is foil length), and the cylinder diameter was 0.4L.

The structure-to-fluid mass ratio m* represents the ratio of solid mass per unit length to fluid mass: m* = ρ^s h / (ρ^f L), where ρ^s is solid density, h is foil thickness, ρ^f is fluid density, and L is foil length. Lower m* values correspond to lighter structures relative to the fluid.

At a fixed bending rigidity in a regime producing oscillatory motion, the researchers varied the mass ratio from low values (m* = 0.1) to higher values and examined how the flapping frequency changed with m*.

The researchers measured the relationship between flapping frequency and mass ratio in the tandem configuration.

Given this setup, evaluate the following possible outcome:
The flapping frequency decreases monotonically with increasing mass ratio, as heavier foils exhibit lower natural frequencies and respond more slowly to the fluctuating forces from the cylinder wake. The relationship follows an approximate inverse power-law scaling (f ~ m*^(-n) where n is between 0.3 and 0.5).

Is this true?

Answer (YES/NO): NO